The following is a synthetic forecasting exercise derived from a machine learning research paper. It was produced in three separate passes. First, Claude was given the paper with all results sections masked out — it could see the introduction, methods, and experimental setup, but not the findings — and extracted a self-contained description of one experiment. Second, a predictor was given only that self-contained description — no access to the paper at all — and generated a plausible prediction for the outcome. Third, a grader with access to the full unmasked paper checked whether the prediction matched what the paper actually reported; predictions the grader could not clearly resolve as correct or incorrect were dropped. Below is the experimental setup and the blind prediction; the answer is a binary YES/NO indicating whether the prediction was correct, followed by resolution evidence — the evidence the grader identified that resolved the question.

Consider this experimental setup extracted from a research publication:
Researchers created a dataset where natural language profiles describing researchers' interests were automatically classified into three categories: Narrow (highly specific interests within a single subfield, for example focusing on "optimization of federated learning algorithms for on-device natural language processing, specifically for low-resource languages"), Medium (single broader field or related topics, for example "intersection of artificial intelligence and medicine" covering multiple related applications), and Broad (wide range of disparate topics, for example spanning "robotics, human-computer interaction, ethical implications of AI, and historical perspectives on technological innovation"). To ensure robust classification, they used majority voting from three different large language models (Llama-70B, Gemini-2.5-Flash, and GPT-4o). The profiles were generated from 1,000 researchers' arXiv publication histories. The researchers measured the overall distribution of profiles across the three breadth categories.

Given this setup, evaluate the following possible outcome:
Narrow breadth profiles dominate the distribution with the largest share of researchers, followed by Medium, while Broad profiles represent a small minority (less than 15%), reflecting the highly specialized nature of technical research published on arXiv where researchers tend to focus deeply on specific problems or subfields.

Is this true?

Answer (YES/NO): YES